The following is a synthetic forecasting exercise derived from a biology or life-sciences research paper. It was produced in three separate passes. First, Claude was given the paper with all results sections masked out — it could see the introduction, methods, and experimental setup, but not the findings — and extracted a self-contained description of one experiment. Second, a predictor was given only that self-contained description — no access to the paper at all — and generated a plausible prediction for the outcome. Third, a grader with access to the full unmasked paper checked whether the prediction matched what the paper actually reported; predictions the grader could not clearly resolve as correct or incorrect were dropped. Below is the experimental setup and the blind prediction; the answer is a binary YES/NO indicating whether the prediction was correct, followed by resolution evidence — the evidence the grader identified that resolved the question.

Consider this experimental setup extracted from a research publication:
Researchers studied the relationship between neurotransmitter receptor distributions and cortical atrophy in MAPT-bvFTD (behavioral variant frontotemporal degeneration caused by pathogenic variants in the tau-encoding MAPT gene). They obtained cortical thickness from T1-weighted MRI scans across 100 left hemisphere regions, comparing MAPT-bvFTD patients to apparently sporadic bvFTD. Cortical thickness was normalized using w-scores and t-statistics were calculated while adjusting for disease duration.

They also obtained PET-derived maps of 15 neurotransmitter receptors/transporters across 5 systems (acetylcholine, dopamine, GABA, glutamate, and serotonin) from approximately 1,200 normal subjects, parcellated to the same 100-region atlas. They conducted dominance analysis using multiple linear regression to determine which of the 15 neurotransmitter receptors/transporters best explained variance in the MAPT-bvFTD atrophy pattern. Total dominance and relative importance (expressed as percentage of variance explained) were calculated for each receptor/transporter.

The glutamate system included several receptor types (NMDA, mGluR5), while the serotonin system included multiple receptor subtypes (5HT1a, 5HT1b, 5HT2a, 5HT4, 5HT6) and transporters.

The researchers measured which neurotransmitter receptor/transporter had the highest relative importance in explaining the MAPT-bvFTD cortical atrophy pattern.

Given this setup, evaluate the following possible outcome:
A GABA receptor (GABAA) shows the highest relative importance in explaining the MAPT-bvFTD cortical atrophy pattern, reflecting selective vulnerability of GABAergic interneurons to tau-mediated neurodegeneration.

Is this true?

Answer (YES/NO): NO